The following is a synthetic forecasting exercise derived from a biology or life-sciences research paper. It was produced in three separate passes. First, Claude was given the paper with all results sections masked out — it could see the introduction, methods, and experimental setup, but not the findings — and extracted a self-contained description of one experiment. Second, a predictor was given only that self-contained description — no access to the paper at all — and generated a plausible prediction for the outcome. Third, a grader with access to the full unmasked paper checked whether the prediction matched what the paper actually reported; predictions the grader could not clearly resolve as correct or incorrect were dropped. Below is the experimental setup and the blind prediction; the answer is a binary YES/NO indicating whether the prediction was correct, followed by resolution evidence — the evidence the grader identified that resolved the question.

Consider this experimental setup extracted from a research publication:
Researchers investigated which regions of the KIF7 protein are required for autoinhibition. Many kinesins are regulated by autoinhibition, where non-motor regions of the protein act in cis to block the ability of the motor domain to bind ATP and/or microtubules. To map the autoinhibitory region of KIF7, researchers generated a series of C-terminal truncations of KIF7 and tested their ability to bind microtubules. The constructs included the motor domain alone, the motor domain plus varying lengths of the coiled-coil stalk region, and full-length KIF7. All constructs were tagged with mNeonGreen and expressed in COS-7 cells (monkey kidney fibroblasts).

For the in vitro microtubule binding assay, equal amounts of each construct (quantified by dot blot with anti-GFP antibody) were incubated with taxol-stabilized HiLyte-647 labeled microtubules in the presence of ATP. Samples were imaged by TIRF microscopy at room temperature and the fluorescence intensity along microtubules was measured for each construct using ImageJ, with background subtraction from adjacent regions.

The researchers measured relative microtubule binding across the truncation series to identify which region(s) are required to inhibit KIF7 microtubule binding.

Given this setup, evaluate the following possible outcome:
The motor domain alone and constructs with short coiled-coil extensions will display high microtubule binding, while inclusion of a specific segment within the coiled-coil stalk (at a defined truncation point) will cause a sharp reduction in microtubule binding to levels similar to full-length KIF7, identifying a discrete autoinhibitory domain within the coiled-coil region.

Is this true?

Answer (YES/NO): YES